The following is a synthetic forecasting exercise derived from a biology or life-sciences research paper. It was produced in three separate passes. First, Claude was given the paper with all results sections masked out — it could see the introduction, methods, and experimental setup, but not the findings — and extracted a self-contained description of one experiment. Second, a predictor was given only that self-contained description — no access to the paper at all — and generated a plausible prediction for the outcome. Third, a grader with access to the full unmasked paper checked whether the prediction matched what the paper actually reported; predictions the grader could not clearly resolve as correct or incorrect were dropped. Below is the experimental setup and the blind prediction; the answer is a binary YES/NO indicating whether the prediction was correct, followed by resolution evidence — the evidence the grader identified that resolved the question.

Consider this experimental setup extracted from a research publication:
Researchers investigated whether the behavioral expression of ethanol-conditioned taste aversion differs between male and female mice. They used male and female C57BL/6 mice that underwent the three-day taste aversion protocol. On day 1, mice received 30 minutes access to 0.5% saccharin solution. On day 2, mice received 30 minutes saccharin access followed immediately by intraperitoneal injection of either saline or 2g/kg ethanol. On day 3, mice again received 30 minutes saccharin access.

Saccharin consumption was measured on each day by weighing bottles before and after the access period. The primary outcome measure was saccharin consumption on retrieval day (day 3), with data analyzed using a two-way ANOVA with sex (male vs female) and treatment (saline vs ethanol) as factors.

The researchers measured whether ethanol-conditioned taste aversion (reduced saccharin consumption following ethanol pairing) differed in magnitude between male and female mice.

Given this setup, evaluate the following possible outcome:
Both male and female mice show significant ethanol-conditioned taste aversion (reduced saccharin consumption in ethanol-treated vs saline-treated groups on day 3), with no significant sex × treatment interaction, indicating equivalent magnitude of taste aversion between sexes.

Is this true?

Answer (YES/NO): YES